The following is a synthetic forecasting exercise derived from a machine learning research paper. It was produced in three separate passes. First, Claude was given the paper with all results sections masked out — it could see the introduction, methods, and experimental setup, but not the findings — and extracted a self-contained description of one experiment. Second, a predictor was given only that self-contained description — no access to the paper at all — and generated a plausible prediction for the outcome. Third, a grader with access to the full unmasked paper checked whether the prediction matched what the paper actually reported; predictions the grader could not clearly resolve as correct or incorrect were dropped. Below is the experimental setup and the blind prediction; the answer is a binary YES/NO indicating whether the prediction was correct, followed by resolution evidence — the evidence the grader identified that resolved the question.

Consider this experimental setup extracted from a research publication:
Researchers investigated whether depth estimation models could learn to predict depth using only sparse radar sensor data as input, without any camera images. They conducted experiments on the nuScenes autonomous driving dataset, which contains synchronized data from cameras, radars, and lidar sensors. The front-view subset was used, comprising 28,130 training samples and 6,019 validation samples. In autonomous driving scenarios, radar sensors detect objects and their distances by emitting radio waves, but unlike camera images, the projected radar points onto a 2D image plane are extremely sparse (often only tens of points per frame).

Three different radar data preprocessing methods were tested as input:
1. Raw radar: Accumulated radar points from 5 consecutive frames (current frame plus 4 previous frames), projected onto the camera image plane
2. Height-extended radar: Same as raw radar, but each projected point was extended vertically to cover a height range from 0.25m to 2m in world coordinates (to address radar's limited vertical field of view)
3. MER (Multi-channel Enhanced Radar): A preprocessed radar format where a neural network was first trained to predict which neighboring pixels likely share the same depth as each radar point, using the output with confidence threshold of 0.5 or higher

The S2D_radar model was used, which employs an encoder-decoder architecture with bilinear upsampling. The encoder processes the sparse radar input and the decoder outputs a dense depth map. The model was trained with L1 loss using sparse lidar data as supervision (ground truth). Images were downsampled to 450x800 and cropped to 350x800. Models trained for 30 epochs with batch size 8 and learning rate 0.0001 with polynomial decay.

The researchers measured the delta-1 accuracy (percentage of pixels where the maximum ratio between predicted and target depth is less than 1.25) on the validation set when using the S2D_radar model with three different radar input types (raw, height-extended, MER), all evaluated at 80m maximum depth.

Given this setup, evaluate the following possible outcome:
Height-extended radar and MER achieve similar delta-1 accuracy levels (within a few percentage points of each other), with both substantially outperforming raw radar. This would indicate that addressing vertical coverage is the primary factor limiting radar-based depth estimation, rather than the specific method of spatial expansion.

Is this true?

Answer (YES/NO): YES